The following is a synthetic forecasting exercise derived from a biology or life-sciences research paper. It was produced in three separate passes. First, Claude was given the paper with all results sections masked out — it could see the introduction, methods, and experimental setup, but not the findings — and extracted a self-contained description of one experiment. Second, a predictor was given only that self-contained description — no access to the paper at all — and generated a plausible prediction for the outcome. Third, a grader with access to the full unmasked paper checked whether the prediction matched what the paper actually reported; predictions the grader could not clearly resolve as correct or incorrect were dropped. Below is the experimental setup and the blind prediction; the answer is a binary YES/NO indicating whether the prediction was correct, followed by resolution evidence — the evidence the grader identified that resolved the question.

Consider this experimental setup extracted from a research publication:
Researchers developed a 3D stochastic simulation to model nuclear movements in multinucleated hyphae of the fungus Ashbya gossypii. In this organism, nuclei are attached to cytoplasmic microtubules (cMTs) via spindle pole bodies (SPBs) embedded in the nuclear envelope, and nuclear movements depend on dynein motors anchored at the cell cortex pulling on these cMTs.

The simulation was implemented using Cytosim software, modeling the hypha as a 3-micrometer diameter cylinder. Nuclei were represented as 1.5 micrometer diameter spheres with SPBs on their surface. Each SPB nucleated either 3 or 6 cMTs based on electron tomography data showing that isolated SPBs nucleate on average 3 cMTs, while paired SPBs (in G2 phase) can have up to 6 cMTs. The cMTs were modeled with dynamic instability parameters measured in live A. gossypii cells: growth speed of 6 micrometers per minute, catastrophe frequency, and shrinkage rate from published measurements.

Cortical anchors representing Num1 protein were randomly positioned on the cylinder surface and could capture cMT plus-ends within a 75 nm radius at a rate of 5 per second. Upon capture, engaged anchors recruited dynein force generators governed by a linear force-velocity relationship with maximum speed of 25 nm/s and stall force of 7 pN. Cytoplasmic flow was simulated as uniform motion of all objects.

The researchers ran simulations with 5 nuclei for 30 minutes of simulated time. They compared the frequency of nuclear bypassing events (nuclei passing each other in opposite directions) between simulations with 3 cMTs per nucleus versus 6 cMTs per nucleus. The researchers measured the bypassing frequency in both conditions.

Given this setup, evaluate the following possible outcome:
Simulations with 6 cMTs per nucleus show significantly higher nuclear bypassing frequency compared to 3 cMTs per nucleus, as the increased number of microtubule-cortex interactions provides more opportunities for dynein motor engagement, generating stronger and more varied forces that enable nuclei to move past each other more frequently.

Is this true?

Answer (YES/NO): NO